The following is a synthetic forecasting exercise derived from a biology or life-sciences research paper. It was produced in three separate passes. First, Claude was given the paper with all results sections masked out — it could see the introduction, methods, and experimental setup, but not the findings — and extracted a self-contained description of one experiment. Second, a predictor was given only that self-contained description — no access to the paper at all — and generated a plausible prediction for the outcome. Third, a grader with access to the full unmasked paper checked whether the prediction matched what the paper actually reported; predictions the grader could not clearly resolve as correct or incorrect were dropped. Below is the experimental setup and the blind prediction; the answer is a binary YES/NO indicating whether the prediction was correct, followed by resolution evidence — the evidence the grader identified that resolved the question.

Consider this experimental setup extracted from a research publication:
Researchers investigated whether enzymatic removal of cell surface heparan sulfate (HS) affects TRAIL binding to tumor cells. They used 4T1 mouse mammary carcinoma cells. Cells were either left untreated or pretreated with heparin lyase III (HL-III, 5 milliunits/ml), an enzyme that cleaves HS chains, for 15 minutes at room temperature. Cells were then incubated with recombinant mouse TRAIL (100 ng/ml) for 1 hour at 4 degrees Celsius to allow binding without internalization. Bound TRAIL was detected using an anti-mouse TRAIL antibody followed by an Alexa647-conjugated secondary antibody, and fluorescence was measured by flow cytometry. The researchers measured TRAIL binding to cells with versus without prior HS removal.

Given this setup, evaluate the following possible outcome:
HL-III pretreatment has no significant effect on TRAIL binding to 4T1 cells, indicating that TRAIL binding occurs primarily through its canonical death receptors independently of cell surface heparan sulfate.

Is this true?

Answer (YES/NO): NO